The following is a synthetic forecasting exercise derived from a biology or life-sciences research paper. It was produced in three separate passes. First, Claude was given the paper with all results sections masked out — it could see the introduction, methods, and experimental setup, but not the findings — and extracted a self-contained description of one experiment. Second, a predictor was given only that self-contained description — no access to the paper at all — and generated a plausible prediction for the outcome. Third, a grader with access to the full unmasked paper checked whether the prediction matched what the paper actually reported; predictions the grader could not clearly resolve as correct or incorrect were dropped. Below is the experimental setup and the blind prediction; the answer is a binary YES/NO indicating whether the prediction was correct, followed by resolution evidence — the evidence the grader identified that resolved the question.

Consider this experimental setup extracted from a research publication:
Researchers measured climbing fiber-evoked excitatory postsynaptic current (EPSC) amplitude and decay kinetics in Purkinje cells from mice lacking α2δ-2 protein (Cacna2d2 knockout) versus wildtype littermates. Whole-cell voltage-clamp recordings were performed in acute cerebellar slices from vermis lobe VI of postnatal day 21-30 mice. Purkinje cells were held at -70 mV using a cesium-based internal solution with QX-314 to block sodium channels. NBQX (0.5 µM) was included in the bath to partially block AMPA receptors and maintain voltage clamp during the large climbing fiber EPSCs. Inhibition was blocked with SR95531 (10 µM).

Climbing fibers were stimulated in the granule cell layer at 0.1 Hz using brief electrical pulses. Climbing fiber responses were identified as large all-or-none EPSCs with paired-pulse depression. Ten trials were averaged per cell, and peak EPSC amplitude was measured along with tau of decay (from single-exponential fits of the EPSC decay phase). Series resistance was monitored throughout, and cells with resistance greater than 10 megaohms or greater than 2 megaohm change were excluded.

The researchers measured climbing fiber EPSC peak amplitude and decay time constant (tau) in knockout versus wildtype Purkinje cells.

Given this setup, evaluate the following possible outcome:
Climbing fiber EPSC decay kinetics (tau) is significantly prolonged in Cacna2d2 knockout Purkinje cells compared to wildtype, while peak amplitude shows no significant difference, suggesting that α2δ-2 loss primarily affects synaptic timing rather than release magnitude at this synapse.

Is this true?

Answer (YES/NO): NO